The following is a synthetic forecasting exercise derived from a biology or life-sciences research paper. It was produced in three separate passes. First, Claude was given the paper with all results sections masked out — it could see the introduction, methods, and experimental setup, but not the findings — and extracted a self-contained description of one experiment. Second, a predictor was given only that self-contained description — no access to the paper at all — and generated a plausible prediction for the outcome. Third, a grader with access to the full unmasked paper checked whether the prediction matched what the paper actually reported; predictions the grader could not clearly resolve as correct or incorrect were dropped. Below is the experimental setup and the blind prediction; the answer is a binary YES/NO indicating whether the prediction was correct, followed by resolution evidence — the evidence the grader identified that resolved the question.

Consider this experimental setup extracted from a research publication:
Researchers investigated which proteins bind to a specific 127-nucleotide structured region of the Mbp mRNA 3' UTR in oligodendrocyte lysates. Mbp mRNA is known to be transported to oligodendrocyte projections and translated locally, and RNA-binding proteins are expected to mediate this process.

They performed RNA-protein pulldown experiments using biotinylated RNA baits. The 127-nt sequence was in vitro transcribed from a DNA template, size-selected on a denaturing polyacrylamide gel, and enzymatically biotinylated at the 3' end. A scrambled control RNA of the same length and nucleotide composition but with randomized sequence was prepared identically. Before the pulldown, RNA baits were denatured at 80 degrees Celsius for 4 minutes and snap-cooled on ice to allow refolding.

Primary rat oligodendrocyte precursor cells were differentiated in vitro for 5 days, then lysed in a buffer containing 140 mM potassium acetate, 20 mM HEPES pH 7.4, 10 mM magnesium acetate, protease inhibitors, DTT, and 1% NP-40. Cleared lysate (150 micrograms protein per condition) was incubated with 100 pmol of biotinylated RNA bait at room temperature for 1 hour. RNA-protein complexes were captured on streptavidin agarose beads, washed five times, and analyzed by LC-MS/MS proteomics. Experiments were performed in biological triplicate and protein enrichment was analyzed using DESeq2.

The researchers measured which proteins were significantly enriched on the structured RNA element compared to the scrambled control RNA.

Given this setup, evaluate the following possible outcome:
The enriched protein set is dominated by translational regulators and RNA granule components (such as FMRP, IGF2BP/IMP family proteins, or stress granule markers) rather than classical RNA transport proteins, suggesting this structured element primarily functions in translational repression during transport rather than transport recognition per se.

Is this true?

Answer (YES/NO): NO